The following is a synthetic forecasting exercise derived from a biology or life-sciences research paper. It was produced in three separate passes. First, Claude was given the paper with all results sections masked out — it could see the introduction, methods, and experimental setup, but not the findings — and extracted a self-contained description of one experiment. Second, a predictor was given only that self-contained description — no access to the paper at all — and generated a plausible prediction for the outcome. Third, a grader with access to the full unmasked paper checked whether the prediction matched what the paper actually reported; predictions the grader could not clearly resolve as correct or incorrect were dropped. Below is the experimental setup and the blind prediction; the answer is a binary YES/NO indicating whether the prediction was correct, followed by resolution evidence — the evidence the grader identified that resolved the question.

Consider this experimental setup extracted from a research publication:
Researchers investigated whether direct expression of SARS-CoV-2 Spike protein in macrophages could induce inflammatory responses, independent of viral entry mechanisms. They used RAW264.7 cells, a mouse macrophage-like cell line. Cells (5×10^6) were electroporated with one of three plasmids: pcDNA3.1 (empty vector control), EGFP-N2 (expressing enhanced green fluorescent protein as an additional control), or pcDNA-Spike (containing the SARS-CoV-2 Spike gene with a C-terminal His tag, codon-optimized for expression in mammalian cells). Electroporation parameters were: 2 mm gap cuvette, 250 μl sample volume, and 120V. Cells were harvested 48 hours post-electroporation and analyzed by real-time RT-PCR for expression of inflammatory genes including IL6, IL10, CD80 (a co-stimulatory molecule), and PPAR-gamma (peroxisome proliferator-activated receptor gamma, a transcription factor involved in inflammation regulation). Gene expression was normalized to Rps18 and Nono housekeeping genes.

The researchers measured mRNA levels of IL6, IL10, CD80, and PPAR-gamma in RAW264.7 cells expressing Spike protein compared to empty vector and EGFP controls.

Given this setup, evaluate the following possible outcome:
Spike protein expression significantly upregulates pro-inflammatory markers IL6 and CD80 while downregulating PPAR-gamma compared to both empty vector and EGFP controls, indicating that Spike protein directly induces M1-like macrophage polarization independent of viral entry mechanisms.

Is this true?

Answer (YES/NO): NO